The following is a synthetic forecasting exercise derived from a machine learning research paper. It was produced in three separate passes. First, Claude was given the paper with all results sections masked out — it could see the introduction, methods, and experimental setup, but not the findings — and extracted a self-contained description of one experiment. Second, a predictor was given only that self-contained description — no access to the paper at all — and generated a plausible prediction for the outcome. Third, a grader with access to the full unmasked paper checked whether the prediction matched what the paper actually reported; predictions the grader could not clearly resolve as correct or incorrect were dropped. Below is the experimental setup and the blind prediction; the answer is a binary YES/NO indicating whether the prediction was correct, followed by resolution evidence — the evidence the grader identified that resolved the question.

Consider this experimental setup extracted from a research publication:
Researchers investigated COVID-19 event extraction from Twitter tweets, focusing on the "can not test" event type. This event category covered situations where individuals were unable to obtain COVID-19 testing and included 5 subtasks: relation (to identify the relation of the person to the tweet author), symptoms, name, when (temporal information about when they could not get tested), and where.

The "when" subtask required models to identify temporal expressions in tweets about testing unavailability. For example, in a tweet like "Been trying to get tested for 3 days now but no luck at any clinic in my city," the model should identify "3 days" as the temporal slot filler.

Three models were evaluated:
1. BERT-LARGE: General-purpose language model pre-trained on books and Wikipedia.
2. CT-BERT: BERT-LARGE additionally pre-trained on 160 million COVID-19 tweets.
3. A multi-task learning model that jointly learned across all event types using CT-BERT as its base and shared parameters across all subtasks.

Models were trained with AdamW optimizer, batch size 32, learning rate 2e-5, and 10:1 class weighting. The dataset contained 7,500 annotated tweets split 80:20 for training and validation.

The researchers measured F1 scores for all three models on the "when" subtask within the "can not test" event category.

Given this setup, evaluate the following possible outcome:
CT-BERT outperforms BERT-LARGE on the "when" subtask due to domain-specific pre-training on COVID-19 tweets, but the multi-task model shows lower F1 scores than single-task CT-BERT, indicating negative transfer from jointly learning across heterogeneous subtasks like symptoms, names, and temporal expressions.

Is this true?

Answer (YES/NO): NO